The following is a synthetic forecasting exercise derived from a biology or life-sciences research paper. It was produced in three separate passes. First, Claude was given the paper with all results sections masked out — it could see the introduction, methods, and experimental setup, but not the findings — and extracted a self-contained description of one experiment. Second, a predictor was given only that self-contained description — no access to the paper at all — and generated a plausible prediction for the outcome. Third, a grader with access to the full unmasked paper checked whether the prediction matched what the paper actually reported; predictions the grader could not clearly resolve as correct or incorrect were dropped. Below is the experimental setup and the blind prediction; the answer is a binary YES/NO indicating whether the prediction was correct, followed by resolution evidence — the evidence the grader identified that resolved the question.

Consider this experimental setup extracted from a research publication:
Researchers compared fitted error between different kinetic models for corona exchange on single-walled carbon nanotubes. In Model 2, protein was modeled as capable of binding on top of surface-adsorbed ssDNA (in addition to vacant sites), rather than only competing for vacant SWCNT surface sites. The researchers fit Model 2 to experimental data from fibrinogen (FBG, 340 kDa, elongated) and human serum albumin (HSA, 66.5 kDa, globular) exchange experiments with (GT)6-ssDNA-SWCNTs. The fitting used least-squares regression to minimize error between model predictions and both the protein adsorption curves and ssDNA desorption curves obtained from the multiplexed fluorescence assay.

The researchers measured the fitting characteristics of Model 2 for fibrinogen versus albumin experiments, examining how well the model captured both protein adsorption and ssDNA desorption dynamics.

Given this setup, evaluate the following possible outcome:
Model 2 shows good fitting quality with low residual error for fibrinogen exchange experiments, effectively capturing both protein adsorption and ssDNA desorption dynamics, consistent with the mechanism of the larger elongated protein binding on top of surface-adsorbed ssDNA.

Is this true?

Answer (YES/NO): NO